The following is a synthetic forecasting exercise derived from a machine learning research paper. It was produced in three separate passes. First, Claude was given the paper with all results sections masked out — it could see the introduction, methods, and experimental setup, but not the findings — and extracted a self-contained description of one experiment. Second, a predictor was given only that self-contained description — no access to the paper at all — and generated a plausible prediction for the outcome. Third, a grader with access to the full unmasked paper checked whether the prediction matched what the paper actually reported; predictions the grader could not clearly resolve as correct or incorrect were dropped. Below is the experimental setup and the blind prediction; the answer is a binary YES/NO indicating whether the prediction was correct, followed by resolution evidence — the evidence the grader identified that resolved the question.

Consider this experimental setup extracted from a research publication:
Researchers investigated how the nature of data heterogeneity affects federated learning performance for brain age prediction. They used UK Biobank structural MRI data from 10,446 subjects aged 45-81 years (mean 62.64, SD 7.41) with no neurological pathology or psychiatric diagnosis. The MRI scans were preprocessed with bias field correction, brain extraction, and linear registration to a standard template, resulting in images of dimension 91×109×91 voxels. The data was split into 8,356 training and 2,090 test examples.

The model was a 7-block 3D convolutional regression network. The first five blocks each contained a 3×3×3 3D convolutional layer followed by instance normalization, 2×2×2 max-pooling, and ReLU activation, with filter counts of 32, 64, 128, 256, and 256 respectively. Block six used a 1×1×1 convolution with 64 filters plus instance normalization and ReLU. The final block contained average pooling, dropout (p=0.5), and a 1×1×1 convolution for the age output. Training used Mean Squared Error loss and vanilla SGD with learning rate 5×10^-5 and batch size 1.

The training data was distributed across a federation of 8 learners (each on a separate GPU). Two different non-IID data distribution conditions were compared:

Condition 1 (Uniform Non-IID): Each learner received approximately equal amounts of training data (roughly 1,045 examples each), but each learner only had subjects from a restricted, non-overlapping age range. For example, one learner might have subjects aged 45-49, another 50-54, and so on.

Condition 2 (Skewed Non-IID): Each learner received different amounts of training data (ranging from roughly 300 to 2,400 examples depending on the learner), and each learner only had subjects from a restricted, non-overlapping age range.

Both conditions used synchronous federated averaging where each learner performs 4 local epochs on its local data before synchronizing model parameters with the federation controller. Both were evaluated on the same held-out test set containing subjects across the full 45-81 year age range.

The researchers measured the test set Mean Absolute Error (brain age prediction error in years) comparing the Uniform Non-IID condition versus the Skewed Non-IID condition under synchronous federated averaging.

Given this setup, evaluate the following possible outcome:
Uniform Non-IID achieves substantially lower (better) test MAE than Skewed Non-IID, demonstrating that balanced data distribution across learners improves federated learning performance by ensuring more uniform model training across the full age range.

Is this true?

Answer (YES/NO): NO